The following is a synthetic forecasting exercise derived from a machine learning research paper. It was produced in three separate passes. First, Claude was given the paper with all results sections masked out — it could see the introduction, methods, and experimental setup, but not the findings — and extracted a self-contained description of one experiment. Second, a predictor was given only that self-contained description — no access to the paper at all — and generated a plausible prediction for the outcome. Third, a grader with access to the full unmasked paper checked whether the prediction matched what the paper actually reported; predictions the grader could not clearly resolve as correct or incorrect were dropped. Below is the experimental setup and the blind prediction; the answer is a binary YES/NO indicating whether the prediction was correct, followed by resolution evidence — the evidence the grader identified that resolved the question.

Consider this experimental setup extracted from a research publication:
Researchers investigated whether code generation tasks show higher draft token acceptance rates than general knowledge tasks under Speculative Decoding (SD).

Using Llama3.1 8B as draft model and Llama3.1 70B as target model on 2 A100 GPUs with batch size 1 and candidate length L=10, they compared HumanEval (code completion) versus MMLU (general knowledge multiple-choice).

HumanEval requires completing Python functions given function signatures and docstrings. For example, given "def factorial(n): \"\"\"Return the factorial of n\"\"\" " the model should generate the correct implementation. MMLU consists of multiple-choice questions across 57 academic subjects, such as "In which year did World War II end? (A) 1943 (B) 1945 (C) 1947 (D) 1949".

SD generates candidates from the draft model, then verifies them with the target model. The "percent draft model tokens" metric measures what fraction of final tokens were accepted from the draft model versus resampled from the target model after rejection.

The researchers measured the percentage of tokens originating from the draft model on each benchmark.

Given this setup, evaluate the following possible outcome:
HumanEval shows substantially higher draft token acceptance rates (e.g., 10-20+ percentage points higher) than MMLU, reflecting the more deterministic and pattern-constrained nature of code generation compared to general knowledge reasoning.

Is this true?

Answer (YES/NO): NO